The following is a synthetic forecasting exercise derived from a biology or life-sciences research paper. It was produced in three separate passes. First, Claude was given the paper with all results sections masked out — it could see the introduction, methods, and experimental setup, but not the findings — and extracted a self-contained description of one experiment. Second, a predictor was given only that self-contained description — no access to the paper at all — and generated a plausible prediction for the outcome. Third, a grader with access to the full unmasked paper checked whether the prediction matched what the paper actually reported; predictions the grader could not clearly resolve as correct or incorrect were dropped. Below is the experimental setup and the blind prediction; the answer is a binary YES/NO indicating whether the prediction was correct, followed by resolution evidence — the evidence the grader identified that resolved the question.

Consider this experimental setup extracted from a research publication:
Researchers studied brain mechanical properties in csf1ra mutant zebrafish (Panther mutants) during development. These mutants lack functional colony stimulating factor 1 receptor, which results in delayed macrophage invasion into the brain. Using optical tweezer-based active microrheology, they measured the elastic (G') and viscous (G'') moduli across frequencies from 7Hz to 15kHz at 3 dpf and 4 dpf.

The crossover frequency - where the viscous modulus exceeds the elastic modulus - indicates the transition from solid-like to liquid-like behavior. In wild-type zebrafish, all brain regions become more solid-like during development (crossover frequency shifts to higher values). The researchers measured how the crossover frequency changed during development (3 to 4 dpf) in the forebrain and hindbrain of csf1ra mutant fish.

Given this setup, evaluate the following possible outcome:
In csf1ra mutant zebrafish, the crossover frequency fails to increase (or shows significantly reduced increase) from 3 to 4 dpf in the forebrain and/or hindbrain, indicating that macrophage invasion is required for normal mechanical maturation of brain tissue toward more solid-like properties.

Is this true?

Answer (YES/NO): YES